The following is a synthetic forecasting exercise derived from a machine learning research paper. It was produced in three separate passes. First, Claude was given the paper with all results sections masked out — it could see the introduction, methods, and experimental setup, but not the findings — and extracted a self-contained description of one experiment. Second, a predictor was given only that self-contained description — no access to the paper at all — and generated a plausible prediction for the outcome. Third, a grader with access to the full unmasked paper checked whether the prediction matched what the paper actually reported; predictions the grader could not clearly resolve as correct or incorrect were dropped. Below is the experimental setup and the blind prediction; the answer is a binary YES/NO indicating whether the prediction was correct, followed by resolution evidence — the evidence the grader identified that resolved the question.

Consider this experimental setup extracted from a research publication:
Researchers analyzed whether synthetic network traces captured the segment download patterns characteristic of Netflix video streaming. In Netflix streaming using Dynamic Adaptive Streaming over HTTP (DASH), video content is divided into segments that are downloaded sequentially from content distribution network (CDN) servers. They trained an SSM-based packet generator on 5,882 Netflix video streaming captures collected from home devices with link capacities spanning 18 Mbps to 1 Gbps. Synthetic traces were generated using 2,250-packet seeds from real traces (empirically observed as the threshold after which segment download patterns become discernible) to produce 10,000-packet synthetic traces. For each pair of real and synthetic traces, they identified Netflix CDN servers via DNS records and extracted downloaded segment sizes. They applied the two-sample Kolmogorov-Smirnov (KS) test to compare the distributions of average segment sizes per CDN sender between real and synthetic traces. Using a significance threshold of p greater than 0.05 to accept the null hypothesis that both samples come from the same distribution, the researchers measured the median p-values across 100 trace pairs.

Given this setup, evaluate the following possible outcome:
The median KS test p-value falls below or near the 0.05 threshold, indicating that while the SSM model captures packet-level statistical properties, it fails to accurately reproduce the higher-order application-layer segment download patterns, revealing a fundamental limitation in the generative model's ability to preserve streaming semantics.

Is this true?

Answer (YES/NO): NO